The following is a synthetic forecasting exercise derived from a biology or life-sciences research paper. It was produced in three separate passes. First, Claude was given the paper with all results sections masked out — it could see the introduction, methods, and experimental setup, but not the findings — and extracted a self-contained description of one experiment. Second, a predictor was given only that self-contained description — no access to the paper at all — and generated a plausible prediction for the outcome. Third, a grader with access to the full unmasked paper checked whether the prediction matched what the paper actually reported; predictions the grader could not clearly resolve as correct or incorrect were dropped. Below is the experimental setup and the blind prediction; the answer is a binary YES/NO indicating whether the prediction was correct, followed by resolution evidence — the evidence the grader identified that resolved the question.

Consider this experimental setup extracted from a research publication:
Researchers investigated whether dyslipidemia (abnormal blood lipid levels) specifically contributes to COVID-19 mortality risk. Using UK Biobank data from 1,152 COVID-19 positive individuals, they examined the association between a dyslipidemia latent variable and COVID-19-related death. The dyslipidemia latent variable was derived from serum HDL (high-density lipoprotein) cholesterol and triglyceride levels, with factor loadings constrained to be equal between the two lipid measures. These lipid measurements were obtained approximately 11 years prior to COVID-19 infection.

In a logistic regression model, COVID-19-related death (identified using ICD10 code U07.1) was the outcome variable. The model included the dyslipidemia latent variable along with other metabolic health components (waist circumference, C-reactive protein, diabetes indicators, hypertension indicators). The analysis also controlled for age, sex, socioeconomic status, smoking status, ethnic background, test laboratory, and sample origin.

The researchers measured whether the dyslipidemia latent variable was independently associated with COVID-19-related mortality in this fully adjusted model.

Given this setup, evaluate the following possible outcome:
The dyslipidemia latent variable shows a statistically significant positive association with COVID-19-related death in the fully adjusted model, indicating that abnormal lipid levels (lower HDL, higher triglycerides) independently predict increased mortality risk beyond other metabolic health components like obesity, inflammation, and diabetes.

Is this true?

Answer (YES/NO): NO